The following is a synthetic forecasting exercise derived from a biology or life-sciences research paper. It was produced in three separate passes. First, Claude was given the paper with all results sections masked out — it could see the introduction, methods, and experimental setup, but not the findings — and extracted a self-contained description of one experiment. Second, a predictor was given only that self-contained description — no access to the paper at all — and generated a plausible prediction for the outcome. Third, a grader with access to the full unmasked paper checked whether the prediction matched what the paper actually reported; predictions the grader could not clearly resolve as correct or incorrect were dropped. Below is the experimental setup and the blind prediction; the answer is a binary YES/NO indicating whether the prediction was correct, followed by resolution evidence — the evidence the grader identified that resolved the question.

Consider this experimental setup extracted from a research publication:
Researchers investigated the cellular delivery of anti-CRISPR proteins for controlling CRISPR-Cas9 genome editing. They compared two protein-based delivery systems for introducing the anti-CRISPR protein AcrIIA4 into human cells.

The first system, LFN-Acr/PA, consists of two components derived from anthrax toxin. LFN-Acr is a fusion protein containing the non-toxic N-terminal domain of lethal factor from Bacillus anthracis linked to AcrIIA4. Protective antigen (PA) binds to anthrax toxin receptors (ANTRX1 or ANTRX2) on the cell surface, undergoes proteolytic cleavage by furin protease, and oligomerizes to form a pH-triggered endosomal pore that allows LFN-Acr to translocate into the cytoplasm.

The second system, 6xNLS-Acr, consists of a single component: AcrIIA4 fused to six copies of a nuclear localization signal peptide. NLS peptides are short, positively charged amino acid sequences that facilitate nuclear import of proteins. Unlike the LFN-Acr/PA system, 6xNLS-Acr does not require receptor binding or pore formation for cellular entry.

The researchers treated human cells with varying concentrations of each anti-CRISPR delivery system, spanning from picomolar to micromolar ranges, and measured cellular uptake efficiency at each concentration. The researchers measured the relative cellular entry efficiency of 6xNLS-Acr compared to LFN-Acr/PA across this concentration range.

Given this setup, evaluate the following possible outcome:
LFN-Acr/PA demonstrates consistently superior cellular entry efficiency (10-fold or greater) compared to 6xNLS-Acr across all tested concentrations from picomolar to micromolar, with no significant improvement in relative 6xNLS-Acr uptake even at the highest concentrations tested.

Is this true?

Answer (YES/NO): NO